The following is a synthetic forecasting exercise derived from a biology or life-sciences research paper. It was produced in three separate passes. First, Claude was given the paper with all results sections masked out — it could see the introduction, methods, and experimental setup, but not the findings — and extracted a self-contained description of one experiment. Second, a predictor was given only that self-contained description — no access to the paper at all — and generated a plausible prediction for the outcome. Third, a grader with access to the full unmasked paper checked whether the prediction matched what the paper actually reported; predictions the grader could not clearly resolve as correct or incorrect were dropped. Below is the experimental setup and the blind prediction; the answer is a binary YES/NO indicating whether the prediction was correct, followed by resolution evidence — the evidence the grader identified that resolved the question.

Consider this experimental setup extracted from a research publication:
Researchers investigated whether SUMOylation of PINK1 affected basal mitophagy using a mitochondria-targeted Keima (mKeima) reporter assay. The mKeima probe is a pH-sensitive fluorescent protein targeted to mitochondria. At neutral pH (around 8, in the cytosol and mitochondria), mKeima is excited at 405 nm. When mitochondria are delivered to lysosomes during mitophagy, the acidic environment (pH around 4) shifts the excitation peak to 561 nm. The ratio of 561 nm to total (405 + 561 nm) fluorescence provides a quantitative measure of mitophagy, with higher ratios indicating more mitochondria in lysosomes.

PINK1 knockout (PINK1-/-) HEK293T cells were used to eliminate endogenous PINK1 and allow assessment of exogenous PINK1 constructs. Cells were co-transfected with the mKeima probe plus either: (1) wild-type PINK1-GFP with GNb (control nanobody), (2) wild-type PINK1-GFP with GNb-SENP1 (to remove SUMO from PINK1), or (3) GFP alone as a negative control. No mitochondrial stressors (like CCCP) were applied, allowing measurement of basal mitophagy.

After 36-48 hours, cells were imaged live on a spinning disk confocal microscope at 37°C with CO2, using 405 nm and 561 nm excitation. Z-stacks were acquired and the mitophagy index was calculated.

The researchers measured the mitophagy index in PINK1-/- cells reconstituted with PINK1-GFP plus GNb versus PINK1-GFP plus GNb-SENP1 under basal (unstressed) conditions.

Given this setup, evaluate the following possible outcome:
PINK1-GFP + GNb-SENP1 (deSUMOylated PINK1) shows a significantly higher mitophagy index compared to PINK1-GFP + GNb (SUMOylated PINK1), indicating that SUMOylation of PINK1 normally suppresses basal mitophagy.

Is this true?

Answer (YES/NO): YES